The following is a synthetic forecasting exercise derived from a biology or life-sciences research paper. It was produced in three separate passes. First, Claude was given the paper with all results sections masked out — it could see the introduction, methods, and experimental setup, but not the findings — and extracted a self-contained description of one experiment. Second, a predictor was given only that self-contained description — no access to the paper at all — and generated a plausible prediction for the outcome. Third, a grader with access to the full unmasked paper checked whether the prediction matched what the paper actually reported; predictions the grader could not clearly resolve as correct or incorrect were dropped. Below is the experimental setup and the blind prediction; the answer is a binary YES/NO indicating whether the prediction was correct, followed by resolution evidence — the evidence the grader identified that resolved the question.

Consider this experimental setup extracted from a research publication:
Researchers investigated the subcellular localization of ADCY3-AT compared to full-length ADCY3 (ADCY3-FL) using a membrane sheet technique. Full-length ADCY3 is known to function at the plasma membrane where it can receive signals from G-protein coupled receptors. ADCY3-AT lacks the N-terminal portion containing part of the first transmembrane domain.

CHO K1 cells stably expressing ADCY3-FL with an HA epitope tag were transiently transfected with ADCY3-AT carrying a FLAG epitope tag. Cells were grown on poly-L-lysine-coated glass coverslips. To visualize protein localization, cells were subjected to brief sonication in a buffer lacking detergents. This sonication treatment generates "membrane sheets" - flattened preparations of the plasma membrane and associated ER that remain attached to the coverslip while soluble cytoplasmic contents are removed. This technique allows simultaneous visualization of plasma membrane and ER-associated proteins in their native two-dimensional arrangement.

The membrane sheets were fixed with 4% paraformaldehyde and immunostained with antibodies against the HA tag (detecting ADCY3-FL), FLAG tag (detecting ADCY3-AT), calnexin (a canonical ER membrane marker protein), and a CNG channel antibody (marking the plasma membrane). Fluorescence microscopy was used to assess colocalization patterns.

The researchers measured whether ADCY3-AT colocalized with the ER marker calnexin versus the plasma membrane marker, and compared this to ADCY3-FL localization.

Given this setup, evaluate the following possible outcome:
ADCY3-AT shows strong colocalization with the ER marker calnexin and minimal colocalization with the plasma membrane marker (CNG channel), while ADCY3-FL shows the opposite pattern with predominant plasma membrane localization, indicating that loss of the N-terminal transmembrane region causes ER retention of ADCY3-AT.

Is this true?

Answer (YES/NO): YES